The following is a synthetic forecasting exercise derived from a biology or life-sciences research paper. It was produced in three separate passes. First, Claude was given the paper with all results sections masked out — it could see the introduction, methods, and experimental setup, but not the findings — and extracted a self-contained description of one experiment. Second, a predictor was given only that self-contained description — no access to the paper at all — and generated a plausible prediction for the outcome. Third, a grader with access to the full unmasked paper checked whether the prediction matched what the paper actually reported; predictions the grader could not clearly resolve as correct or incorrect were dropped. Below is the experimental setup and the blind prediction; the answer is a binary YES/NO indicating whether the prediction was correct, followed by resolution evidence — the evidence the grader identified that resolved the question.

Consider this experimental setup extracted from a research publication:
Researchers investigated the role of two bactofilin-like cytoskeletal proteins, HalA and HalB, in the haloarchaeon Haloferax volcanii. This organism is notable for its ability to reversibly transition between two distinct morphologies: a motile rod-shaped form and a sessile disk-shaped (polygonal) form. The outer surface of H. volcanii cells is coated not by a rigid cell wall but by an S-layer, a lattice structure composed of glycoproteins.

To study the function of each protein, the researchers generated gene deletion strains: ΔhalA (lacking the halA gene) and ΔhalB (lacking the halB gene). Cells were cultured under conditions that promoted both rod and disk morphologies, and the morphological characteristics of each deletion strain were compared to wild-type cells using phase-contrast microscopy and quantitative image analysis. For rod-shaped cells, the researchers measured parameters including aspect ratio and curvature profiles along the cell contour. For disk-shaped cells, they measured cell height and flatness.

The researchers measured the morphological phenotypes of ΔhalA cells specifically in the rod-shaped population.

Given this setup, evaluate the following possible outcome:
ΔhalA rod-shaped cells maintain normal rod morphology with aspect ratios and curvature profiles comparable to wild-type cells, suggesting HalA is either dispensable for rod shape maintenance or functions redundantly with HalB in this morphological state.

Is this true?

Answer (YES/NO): NO